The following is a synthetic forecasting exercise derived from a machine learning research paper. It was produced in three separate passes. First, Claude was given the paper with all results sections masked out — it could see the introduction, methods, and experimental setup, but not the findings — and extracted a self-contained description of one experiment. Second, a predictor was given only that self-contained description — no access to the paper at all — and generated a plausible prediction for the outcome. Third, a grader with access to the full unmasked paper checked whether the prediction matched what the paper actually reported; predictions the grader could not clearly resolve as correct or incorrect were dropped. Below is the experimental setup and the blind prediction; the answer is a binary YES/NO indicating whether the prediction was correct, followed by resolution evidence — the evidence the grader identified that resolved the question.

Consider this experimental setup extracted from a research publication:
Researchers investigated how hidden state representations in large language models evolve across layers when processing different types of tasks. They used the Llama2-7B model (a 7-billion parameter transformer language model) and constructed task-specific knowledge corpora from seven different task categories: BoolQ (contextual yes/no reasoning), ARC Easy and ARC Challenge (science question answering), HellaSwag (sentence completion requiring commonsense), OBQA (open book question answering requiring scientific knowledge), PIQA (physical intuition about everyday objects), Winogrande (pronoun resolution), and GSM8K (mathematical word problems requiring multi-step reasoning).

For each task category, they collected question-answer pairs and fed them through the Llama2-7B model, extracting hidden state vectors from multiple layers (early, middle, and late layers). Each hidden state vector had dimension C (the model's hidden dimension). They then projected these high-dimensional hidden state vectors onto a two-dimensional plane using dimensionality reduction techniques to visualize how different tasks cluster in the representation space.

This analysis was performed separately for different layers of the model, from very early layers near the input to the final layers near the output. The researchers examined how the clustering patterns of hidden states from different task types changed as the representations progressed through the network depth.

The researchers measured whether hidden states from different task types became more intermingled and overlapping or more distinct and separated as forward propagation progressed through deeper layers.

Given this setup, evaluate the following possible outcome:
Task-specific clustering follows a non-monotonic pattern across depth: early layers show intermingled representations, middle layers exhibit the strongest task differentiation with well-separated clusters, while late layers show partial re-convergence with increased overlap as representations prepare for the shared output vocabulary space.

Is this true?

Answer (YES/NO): NO